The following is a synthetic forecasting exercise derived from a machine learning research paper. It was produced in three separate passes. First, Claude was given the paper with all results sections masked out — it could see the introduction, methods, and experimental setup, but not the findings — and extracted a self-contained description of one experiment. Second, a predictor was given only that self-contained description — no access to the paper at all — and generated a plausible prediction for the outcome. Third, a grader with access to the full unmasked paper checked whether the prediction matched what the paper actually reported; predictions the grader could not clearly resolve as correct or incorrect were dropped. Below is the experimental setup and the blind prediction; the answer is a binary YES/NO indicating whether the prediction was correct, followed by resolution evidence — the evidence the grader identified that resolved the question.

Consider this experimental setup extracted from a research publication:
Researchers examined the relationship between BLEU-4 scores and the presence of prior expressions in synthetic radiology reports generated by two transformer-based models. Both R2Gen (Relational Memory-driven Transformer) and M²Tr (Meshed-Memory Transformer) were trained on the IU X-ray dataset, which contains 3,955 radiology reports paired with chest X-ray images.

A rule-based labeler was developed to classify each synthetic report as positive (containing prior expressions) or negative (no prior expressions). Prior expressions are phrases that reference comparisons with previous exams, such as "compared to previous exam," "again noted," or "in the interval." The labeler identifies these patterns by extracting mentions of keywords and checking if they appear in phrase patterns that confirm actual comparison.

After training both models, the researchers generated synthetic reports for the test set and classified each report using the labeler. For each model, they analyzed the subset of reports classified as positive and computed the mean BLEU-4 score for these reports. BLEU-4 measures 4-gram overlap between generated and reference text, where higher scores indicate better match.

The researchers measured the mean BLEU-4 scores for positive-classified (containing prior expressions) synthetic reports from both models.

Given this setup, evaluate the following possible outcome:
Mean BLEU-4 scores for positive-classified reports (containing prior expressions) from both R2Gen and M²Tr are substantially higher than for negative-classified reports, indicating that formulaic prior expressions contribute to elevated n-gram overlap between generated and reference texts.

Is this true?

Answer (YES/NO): NO